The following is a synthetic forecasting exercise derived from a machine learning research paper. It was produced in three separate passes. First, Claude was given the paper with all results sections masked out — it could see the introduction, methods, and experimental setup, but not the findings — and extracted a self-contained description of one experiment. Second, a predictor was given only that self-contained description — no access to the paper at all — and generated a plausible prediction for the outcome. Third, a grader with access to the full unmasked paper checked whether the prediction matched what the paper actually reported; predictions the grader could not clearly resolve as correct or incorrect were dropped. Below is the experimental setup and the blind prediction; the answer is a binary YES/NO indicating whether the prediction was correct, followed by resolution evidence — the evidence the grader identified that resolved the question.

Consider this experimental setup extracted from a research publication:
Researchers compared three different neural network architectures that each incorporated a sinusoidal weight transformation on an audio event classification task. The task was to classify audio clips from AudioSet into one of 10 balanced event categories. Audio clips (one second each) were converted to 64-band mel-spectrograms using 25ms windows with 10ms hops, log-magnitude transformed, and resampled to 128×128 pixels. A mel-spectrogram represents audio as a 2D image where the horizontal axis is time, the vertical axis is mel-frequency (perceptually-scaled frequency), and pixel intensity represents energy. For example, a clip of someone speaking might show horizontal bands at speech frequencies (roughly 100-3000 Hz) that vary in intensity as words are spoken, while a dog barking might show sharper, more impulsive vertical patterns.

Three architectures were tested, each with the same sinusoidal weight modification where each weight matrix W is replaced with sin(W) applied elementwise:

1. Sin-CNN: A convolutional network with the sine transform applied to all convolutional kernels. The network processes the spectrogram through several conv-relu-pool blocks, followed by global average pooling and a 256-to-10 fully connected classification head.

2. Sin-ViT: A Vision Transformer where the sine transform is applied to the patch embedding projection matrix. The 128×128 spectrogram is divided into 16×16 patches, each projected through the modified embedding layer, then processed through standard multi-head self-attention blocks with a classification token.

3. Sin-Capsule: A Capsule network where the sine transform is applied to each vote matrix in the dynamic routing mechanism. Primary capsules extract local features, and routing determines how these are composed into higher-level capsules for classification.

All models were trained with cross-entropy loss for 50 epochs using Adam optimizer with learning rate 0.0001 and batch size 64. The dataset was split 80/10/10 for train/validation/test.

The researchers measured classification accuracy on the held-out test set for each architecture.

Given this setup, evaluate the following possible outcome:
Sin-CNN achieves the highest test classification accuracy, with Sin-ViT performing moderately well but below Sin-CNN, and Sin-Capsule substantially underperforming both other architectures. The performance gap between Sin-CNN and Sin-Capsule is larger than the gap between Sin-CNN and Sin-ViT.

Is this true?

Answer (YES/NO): NO